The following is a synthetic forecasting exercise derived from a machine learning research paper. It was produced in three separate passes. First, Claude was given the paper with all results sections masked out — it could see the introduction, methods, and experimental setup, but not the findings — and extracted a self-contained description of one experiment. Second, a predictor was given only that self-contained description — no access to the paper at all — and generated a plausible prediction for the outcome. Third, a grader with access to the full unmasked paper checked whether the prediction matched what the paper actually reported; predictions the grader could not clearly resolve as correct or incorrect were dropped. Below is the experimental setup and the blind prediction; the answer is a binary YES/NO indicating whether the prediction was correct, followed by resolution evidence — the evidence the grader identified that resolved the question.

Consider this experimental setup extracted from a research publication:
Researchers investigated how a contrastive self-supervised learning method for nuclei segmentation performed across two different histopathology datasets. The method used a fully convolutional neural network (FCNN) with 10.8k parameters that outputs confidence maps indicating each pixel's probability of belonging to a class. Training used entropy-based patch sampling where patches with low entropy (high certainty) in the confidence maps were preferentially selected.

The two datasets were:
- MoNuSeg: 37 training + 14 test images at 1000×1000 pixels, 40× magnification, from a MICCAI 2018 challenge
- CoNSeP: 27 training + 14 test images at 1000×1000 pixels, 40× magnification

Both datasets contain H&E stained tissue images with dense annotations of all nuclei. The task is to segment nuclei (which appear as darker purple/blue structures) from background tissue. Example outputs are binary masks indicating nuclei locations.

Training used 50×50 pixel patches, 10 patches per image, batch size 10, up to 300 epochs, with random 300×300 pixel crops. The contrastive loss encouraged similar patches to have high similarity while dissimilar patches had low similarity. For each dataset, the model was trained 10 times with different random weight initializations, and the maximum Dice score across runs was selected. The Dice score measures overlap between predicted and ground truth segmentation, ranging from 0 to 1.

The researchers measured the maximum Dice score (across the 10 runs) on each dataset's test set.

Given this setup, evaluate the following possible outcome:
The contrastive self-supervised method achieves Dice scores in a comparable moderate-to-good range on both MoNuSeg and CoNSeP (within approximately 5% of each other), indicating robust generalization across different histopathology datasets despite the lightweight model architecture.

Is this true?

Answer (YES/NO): NO